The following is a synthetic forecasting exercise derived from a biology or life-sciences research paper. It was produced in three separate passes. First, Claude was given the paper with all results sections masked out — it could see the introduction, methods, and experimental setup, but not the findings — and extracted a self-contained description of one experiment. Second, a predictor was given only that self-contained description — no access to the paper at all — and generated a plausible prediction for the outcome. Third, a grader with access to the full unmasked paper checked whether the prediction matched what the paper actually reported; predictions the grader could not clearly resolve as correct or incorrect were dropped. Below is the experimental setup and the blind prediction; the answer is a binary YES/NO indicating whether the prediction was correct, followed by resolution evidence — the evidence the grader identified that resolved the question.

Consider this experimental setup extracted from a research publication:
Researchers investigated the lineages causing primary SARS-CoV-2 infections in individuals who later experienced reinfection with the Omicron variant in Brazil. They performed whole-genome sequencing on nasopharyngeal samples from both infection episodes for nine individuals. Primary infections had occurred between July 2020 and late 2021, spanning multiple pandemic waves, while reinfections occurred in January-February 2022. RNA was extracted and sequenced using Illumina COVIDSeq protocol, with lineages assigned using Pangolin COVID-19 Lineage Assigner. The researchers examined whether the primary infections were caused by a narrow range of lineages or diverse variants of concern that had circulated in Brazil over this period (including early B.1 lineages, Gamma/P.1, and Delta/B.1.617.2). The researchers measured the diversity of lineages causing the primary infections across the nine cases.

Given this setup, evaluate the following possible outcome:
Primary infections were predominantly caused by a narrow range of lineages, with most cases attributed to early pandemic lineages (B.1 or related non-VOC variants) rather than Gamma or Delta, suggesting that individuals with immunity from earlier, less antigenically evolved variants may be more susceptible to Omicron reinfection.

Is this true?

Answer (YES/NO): NO